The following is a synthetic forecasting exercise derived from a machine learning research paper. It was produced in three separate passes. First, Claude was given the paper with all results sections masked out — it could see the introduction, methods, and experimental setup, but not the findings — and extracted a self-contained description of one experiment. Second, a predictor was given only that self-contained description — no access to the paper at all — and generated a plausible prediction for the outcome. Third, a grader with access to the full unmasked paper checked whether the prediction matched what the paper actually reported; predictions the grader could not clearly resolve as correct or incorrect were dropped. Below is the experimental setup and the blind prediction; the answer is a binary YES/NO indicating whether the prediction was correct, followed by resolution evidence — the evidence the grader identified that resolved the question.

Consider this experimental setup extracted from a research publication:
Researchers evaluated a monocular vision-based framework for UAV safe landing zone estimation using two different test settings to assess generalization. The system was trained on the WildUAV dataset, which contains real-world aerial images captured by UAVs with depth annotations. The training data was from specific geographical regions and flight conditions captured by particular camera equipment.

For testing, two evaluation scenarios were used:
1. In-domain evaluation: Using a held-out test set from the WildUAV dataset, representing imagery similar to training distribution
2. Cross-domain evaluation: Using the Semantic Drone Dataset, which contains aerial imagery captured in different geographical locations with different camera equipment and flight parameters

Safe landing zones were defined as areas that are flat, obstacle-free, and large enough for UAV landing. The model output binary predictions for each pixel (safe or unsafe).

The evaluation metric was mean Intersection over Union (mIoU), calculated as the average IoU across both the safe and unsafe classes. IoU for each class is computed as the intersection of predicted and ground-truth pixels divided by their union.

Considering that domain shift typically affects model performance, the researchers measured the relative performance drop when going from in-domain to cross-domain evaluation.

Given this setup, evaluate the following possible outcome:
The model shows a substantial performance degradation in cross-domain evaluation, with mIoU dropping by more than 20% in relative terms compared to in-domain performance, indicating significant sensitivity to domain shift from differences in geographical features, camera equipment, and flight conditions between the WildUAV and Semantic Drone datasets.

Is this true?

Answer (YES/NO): NO